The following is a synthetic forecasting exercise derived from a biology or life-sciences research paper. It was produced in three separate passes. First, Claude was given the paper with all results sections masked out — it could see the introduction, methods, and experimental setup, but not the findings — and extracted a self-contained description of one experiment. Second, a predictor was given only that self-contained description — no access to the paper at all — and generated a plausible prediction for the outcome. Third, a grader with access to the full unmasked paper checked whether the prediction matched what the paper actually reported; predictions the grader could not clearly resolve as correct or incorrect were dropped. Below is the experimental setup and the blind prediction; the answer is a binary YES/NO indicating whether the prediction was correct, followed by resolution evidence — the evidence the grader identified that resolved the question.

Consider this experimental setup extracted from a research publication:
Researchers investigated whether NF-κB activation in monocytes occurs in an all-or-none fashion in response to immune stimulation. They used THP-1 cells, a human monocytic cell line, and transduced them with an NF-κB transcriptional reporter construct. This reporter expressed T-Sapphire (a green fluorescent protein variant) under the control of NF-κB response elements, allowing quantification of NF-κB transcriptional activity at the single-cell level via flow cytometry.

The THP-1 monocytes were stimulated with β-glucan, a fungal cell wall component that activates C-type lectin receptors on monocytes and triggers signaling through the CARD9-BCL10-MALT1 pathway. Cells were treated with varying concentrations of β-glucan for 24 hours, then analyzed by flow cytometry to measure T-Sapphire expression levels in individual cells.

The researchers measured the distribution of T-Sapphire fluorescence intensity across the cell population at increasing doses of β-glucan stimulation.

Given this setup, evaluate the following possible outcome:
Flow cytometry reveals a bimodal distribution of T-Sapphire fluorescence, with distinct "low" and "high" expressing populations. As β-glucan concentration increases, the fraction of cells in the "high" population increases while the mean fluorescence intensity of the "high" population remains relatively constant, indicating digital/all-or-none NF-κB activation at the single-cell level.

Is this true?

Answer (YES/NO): YES